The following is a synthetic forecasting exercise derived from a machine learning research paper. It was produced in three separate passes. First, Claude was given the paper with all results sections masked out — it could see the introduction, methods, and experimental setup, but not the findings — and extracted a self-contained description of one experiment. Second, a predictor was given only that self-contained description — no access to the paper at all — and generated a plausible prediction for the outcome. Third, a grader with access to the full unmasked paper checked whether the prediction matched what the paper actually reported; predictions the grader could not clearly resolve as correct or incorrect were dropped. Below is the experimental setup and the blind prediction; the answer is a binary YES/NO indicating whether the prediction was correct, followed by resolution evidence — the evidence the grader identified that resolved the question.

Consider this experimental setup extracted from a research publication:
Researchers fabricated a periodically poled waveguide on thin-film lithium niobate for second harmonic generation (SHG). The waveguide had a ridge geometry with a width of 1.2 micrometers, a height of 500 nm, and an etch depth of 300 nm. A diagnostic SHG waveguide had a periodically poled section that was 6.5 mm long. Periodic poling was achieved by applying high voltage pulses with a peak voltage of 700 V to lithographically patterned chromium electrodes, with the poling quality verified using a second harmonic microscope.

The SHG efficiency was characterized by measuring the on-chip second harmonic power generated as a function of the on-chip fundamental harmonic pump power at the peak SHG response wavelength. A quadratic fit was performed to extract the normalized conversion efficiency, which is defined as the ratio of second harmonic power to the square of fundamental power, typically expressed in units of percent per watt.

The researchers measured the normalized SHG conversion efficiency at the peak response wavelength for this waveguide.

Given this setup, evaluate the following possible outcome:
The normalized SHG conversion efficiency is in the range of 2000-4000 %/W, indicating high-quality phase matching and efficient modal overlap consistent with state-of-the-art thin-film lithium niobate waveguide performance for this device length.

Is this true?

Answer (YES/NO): NO